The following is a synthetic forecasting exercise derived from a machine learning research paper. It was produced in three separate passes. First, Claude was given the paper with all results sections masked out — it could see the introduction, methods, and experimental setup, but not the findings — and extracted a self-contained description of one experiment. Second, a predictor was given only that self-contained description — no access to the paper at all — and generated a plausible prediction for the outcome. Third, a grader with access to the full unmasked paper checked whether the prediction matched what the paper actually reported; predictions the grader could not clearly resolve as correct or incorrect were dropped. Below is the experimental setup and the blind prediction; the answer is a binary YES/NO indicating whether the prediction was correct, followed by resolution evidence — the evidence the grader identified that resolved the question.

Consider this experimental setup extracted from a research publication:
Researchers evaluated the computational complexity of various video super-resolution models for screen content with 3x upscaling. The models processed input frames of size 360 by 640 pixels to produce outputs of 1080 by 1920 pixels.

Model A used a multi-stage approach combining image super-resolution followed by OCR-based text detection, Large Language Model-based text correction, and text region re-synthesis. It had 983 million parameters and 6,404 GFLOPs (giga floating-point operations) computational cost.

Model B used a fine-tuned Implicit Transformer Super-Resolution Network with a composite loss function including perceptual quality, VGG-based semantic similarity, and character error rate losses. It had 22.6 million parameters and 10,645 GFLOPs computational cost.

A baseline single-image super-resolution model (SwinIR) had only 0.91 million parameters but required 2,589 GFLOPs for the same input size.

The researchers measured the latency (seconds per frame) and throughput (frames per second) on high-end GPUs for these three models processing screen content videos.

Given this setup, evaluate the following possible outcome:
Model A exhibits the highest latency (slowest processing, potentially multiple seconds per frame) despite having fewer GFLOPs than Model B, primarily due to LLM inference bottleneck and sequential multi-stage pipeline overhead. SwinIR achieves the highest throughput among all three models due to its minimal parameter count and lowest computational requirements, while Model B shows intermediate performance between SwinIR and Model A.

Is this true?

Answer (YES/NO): YES